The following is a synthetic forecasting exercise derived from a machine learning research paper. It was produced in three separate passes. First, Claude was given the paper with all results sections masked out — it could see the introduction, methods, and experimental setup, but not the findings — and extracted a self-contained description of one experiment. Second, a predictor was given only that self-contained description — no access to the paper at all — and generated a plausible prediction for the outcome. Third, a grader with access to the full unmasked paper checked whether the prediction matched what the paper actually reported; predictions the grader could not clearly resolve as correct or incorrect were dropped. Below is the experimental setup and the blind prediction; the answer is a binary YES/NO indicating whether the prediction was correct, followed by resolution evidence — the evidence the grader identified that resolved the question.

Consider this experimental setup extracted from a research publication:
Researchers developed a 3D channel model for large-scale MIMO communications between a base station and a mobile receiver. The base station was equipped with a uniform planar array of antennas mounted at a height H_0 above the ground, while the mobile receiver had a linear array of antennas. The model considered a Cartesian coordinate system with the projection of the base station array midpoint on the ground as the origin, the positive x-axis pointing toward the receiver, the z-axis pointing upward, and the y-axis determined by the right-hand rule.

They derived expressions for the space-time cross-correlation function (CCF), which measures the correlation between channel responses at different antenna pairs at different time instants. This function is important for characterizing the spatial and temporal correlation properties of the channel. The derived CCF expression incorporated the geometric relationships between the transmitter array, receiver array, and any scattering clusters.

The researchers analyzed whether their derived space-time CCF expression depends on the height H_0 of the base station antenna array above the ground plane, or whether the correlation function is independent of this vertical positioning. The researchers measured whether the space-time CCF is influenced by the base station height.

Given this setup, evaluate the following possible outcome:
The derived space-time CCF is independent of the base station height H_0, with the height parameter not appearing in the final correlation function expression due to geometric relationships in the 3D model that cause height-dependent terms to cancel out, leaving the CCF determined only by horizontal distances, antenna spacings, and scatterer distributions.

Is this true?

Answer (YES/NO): NO